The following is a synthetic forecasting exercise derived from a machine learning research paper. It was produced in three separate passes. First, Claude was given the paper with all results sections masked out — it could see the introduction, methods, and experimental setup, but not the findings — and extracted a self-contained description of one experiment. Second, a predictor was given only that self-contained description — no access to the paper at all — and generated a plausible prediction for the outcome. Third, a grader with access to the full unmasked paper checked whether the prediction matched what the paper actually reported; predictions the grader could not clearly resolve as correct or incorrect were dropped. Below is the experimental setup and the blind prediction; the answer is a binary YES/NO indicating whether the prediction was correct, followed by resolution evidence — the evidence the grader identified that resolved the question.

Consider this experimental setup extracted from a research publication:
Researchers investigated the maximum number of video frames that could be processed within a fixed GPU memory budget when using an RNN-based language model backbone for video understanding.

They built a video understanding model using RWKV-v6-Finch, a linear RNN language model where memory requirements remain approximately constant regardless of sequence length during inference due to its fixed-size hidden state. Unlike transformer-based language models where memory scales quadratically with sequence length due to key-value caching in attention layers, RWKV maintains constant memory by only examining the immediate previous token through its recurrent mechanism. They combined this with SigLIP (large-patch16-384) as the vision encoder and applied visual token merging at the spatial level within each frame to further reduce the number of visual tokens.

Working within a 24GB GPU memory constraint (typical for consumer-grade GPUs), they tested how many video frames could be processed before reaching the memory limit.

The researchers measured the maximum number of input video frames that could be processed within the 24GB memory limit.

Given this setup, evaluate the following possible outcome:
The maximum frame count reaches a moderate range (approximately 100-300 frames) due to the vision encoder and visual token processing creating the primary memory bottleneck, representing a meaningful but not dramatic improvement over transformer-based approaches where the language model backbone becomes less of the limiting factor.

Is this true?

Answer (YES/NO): NO